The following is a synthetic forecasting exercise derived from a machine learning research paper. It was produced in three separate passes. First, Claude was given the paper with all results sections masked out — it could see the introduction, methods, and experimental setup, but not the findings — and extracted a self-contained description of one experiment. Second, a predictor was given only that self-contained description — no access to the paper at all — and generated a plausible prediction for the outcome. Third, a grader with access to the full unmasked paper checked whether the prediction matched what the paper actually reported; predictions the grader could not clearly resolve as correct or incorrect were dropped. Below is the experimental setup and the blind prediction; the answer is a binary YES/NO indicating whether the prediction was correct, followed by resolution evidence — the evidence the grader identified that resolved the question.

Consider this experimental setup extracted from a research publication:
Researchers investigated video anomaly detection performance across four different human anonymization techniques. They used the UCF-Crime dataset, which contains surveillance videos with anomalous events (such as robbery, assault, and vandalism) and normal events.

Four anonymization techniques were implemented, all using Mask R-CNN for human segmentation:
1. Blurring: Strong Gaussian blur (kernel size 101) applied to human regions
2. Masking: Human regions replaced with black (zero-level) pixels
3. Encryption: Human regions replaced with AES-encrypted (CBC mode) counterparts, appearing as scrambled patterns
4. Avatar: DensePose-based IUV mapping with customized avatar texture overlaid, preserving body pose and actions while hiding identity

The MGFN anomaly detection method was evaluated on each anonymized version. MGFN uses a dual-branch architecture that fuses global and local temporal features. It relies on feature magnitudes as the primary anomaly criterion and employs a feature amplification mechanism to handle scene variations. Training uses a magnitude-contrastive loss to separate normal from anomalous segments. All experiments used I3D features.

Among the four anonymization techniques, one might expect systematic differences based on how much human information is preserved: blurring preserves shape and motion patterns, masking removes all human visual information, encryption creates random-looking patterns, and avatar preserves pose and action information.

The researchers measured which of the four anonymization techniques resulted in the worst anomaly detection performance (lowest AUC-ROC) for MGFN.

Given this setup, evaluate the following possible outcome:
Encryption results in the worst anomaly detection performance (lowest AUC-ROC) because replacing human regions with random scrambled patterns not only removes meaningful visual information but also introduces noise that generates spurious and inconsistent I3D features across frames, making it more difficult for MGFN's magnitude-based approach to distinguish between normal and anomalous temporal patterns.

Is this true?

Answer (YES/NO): NO